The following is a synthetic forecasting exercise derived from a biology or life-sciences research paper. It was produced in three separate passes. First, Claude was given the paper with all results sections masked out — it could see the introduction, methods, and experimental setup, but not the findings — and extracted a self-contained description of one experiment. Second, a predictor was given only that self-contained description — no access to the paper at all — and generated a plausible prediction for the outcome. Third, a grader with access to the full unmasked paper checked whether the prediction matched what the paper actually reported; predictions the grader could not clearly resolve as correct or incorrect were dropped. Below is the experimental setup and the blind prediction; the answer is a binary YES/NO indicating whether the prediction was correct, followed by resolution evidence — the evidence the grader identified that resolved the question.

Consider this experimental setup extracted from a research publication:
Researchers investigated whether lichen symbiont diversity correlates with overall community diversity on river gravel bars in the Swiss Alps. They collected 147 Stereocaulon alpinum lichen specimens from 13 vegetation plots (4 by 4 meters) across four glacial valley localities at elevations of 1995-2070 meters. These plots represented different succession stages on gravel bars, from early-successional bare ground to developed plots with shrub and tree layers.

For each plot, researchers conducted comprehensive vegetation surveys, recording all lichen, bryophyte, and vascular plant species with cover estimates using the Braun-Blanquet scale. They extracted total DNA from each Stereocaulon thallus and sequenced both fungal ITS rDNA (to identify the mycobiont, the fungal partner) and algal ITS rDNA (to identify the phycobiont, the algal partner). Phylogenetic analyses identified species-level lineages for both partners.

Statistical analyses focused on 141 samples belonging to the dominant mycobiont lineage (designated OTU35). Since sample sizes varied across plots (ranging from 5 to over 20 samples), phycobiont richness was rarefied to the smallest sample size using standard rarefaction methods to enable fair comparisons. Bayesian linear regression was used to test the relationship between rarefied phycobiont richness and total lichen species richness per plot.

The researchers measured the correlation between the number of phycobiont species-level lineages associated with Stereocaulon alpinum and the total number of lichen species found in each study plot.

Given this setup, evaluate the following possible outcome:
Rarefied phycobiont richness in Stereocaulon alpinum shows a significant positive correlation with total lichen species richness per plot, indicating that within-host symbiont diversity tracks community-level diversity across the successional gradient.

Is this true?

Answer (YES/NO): YES